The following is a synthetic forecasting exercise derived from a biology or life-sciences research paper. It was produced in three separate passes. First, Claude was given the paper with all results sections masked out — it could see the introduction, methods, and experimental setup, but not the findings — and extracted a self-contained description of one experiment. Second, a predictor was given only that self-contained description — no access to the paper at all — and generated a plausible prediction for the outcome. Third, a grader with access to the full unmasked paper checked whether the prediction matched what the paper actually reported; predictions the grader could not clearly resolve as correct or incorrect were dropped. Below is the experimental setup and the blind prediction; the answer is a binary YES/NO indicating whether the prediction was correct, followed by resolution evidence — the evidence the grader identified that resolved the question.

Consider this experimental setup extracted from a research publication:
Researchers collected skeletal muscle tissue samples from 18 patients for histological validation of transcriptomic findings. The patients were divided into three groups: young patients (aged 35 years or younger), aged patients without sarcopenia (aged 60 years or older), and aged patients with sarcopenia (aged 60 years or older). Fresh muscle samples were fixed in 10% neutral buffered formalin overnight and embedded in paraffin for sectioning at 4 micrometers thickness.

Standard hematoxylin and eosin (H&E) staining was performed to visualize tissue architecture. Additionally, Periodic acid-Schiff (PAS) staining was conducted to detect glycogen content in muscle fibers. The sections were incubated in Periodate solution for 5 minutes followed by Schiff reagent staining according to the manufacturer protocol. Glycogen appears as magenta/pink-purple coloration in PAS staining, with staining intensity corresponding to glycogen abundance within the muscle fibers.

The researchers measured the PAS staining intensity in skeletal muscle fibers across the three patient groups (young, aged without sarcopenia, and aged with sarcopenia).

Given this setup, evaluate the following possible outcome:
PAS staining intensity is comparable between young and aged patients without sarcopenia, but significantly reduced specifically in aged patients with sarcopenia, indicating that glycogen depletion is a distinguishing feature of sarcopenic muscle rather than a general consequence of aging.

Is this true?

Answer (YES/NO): NO